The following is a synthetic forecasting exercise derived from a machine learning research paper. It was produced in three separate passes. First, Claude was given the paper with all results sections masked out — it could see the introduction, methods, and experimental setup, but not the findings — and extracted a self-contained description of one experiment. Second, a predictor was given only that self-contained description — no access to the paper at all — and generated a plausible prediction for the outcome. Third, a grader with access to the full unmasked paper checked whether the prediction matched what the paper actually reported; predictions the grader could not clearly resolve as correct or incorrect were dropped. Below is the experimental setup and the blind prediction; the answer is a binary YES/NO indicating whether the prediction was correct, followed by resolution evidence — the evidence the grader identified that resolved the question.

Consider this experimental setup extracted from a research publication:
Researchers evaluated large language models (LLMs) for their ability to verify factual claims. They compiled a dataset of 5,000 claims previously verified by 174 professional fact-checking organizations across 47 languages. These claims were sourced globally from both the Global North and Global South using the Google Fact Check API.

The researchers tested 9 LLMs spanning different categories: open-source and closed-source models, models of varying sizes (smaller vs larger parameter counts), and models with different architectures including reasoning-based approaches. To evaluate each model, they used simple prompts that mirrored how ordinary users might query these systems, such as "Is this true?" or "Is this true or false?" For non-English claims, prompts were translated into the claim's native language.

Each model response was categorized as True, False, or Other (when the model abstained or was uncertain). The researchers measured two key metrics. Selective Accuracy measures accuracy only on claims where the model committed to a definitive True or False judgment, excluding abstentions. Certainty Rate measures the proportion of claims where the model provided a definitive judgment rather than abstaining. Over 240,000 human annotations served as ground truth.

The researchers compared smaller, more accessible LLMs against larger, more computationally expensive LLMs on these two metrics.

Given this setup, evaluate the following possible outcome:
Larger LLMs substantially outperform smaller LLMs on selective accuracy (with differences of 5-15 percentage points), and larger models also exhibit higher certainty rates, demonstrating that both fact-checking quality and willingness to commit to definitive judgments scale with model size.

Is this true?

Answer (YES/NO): NO